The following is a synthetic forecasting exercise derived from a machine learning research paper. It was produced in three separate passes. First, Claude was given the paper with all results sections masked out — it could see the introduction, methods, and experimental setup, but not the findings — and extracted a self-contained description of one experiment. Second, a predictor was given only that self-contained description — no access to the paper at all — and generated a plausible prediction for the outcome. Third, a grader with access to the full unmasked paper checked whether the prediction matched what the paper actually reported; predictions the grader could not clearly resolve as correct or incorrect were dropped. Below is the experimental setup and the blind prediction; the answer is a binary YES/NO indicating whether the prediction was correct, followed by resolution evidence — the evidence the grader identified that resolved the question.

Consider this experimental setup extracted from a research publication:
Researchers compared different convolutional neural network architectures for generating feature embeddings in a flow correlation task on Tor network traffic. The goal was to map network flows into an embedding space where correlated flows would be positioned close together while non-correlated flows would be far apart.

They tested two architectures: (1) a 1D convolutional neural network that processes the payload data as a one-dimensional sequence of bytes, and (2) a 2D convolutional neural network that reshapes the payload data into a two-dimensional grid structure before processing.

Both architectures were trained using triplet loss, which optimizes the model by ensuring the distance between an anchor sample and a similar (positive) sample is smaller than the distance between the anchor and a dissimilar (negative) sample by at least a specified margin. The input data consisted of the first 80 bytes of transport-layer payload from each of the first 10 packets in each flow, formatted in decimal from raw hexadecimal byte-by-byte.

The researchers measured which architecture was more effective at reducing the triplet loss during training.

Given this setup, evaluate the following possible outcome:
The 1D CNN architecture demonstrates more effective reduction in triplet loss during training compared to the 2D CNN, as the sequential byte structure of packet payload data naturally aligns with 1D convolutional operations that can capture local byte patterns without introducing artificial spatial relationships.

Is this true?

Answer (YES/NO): YES